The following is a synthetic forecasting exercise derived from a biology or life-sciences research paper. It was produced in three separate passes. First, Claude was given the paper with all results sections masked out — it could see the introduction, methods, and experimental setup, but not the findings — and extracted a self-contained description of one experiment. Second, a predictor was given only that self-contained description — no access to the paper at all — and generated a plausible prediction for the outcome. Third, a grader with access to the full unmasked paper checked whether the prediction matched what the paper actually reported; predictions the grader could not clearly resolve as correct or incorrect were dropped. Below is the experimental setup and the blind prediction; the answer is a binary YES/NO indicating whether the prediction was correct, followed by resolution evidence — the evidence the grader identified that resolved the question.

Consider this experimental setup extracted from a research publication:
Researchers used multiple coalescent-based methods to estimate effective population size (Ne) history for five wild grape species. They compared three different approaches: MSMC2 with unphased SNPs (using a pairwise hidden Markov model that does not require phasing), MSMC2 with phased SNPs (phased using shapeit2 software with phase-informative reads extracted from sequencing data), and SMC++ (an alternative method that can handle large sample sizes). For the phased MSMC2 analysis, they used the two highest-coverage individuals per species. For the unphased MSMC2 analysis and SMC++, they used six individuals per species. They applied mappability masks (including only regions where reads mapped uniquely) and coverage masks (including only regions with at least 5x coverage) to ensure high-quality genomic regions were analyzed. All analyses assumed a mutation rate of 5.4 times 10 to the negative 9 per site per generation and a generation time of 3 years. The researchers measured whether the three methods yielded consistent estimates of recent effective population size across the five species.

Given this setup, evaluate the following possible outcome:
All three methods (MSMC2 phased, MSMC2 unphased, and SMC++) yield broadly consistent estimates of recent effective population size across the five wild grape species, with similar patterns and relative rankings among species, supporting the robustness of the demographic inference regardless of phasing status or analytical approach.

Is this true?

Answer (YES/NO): NO